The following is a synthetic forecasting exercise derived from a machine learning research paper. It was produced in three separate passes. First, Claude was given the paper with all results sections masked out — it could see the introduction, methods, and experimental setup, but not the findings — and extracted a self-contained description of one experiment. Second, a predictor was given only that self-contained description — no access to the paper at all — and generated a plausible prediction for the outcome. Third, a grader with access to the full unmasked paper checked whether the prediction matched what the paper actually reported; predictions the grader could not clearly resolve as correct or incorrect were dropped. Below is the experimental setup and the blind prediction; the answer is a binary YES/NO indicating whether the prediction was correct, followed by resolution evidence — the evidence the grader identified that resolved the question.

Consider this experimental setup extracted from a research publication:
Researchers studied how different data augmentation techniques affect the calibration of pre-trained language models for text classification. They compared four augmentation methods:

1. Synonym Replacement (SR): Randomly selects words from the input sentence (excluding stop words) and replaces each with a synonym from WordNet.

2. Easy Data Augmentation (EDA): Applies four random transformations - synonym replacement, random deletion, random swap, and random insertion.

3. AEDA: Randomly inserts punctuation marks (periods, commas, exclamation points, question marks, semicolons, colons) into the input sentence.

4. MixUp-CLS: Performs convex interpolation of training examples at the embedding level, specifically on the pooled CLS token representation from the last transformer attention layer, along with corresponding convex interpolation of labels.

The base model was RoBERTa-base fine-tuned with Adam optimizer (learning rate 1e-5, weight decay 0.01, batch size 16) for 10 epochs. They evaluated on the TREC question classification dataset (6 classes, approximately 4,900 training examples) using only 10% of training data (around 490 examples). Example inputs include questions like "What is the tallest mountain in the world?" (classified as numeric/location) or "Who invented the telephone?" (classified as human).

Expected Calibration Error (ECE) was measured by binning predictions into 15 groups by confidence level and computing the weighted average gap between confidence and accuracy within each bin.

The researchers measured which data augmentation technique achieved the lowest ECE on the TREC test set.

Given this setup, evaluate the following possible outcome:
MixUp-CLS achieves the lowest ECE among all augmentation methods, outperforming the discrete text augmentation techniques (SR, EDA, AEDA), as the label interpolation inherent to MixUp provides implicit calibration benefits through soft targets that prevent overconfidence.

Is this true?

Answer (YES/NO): YES